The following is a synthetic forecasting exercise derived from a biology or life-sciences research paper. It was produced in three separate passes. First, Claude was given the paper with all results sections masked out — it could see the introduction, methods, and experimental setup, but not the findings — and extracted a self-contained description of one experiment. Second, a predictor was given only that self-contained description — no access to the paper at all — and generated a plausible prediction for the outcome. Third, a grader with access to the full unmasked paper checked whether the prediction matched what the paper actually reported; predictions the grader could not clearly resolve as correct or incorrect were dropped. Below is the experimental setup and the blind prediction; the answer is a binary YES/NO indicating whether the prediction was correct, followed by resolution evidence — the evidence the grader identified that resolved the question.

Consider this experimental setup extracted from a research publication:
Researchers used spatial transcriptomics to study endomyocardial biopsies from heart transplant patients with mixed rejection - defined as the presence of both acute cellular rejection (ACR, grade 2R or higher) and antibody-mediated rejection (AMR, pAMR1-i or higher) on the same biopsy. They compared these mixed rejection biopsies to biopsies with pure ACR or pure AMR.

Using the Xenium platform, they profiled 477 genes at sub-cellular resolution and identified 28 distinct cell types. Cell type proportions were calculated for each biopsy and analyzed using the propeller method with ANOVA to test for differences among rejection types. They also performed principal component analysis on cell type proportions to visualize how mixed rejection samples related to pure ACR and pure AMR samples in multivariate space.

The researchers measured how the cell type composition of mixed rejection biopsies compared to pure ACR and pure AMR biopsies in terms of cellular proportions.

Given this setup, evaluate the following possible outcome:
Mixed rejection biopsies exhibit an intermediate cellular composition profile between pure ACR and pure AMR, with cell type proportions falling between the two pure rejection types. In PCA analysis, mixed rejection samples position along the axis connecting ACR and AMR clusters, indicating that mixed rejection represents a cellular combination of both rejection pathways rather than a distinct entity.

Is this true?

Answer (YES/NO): NO